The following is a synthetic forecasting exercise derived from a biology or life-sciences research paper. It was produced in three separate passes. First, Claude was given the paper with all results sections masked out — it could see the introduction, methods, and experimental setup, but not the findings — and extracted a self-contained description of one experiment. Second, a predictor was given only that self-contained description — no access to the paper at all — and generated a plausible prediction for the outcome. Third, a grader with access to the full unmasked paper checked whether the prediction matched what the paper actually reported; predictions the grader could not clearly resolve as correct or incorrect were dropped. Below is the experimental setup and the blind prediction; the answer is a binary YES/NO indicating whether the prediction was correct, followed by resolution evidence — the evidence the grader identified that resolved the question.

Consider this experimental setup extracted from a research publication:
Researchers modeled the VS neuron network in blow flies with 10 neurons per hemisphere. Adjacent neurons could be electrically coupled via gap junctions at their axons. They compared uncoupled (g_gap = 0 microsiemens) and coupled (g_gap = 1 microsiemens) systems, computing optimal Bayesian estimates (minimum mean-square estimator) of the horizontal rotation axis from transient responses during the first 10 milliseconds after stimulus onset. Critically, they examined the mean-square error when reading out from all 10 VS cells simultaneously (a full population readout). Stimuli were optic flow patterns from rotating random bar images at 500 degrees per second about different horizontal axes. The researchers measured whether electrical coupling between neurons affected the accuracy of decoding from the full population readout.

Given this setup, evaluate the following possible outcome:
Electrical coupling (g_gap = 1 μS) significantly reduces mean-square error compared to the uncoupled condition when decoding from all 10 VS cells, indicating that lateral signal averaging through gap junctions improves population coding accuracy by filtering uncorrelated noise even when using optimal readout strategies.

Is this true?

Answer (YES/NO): NO